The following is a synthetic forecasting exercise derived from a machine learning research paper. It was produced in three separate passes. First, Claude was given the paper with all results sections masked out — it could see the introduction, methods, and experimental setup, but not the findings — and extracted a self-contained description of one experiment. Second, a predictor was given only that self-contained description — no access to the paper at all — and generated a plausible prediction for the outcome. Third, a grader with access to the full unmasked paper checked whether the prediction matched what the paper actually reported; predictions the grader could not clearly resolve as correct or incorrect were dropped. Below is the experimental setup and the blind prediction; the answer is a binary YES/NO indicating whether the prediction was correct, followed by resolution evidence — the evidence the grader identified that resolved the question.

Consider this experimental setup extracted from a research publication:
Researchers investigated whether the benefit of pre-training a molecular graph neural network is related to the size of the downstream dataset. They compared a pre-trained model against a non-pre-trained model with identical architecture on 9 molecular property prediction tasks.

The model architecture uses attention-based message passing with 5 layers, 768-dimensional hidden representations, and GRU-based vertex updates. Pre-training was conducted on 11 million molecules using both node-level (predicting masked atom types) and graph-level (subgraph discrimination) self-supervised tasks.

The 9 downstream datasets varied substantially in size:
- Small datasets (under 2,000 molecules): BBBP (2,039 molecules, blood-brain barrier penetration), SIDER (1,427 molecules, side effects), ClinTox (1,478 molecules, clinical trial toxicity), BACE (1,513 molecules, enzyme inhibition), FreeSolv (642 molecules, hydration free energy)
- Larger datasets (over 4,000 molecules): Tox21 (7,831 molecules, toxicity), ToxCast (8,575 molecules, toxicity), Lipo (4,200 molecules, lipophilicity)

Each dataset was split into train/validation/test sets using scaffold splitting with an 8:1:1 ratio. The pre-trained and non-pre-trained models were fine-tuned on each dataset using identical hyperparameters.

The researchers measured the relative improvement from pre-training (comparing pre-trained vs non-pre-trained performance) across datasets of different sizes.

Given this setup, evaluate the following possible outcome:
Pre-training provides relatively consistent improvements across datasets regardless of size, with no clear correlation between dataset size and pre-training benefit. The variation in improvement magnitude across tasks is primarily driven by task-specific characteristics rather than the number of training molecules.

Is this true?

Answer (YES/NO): NO